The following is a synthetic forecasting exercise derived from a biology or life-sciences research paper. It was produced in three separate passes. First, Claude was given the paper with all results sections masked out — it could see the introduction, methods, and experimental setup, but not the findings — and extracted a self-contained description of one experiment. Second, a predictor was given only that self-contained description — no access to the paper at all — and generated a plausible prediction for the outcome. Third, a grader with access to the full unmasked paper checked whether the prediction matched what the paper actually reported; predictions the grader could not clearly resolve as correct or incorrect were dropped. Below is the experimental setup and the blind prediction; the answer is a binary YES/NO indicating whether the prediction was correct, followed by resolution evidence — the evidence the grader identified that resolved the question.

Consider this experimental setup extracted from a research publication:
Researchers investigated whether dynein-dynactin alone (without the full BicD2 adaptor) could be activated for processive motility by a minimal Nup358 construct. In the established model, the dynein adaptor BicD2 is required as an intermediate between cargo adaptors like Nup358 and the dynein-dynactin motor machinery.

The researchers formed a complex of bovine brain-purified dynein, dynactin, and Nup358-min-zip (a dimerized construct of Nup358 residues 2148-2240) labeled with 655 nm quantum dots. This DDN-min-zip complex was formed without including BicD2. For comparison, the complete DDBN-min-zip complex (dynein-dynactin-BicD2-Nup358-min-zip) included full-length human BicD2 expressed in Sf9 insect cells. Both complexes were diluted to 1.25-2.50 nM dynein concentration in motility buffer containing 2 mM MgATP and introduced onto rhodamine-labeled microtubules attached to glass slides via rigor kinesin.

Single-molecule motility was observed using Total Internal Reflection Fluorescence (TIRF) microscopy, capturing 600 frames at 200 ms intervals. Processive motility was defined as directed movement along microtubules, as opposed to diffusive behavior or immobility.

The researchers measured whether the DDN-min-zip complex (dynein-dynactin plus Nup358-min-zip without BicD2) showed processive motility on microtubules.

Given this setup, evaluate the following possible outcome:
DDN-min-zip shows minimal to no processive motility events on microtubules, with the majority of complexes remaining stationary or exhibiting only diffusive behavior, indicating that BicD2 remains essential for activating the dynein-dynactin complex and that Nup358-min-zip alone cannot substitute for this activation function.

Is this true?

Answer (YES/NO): YES